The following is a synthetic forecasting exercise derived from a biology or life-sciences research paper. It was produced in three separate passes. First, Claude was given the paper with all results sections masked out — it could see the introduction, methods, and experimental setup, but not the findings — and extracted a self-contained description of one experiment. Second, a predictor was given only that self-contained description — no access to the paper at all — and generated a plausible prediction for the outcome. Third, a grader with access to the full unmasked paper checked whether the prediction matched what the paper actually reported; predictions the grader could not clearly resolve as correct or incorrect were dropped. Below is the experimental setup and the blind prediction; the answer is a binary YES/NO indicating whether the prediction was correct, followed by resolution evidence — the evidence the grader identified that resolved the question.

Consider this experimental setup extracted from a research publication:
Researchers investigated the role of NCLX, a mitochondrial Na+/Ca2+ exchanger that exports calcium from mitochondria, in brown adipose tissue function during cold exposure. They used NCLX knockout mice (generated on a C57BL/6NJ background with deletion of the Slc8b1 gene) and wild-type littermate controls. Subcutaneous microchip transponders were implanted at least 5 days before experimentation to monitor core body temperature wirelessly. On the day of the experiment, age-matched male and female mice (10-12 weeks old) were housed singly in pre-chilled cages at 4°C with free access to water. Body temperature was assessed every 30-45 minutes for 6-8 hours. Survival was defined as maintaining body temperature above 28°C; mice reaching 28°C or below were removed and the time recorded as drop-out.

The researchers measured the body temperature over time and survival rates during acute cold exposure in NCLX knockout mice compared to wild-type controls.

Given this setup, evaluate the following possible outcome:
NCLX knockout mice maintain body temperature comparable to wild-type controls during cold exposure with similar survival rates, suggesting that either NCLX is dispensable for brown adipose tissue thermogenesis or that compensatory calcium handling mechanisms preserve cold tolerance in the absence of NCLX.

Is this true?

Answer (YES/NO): NO